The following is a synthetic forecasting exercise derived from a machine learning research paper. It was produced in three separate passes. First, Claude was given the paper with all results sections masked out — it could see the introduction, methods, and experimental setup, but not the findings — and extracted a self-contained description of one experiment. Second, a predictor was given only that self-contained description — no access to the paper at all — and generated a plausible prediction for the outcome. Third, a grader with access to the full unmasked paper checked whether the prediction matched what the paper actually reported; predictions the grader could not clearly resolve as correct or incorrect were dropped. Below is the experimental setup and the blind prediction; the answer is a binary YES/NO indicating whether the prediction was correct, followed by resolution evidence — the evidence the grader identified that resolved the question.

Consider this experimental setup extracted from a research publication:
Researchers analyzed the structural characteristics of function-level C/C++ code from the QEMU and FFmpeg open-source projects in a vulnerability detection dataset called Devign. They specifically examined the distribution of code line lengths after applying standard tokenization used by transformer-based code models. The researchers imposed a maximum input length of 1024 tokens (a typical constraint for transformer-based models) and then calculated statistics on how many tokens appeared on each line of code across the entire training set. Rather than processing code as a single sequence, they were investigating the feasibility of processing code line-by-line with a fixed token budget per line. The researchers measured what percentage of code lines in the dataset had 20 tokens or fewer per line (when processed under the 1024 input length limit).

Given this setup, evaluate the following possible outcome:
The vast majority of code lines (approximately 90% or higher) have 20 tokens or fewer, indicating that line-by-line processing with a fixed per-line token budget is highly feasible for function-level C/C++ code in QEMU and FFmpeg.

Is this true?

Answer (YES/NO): YES